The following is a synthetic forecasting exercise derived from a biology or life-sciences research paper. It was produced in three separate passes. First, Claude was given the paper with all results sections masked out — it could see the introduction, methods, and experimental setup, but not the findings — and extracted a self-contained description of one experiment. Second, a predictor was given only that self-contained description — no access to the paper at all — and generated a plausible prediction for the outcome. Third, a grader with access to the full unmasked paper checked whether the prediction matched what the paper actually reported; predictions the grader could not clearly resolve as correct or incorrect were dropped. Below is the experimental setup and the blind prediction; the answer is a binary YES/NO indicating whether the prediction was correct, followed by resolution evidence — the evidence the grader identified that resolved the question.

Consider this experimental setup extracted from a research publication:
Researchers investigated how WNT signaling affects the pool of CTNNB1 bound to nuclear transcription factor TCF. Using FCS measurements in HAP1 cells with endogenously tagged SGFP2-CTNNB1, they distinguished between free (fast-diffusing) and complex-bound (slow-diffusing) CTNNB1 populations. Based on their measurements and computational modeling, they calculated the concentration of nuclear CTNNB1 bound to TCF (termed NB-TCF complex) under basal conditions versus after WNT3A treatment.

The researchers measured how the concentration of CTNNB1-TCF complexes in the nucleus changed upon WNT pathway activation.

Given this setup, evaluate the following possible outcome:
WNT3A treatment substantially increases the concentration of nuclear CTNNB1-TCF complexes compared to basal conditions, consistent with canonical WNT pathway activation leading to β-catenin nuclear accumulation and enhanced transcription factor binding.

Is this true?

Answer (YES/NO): YES